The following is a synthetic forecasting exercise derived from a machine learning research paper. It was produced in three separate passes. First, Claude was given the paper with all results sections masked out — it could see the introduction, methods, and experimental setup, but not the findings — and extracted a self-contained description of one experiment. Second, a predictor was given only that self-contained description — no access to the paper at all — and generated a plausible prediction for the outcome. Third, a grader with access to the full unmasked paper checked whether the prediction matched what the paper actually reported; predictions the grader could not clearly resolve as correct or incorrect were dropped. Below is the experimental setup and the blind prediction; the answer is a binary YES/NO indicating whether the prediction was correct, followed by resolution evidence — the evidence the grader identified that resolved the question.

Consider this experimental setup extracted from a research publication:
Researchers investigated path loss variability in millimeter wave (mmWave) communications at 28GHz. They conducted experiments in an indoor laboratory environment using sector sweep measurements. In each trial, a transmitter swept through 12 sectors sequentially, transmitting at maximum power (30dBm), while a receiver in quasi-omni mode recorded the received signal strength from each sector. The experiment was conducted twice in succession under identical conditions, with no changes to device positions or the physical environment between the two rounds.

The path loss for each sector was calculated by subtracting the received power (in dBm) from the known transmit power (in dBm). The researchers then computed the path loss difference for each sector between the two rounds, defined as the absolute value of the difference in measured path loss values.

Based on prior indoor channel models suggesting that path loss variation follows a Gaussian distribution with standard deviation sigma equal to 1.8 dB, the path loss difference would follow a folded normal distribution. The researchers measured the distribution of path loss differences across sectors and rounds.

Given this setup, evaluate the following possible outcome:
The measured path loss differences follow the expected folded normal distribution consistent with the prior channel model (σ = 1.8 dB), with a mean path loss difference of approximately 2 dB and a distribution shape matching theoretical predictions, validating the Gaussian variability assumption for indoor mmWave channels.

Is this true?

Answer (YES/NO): NO